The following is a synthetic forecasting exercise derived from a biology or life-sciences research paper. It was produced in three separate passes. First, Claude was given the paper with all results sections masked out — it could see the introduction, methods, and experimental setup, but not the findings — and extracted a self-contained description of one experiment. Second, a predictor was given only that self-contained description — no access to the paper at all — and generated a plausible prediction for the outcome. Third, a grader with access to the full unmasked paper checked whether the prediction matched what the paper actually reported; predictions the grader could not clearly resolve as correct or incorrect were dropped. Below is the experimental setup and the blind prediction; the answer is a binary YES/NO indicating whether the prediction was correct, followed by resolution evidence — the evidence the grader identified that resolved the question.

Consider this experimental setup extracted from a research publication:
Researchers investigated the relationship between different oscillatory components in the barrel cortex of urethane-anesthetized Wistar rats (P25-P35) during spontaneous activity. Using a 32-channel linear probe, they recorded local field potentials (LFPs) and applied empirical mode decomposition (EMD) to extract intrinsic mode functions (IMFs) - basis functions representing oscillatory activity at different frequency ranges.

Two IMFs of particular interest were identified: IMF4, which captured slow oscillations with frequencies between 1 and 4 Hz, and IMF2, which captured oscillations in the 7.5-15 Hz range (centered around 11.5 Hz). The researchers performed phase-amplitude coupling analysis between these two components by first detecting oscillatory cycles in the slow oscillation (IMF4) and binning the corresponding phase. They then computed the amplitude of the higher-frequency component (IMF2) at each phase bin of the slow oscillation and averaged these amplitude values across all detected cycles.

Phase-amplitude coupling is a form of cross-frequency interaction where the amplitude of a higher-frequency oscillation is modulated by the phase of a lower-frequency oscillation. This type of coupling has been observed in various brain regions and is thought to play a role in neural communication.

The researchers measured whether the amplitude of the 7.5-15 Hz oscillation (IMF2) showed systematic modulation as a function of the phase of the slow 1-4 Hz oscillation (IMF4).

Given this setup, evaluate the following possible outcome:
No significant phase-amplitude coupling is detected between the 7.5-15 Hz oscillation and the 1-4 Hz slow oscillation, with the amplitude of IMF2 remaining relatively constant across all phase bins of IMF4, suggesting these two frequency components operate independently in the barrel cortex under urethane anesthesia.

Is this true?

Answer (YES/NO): NO